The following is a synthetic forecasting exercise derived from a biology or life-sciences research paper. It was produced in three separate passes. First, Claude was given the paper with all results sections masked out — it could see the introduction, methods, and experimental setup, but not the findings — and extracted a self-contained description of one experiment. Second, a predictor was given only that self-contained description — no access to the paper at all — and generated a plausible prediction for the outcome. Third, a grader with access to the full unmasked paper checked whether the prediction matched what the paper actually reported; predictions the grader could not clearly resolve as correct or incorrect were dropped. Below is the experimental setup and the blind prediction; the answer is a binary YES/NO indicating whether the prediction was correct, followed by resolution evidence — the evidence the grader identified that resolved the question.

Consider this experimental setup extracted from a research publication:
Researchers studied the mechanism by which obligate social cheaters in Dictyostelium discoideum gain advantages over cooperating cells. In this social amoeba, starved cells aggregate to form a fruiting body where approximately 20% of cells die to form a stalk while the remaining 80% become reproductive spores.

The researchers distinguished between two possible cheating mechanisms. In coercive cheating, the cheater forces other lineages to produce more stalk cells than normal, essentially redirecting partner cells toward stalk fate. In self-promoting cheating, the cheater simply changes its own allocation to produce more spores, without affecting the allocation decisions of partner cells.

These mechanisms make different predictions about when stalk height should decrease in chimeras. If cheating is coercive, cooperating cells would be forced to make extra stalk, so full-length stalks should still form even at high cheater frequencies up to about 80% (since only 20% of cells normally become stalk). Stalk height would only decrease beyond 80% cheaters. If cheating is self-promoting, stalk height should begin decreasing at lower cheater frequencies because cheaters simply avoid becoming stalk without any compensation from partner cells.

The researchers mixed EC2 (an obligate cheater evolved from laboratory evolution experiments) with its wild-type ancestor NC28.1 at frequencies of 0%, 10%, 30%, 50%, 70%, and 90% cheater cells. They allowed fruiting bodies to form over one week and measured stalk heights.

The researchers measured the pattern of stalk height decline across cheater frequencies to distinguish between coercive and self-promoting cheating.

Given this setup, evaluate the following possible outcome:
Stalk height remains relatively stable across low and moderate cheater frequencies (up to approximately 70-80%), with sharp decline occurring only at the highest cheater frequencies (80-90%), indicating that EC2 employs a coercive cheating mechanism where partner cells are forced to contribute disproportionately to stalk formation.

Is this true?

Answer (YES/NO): NO